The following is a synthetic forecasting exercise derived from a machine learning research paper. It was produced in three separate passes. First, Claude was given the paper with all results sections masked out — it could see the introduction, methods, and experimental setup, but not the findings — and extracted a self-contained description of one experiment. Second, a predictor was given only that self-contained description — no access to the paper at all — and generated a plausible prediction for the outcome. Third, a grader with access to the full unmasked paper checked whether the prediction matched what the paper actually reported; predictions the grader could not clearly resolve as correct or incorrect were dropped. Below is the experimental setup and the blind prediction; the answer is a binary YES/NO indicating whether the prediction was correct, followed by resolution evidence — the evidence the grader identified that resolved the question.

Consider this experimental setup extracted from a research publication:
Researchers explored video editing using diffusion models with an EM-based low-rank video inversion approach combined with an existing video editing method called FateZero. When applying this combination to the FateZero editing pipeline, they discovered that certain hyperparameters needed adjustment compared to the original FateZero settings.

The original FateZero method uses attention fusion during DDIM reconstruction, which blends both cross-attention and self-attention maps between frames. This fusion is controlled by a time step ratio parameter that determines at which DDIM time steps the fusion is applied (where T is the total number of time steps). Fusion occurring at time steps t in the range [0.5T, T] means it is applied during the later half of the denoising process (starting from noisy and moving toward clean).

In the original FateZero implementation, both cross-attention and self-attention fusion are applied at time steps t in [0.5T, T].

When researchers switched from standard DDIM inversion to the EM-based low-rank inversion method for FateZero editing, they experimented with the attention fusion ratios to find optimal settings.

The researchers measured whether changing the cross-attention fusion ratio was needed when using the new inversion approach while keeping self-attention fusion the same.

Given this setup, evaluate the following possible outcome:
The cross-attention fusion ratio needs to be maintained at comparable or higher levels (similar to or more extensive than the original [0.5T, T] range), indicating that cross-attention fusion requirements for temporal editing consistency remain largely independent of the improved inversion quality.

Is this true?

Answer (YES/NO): YES